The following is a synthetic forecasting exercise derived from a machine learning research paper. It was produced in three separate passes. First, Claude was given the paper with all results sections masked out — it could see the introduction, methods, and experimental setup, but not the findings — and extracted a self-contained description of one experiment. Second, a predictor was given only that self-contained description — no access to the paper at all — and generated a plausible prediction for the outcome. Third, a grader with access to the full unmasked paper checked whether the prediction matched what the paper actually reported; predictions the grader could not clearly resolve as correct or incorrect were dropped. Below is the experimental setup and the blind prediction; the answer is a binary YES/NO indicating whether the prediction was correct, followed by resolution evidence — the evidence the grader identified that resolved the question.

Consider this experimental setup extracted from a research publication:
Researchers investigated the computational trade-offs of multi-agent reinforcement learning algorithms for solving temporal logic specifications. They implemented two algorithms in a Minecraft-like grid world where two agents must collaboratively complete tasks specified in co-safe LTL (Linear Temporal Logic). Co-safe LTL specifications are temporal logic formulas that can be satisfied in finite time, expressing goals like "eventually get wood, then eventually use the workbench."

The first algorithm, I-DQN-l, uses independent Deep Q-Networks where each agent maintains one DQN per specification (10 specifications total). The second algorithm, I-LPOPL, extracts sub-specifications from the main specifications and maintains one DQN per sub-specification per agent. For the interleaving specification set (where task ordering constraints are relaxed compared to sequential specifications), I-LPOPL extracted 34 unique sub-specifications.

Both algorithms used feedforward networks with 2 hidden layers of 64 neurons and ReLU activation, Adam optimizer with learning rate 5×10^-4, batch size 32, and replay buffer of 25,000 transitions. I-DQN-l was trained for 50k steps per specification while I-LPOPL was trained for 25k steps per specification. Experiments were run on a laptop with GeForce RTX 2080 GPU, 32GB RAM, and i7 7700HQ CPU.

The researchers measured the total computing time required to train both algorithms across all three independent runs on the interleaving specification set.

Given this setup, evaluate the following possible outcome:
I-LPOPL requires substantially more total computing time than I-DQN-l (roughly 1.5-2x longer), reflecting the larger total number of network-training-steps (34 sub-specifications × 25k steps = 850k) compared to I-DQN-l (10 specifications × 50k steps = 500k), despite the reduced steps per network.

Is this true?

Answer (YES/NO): NO